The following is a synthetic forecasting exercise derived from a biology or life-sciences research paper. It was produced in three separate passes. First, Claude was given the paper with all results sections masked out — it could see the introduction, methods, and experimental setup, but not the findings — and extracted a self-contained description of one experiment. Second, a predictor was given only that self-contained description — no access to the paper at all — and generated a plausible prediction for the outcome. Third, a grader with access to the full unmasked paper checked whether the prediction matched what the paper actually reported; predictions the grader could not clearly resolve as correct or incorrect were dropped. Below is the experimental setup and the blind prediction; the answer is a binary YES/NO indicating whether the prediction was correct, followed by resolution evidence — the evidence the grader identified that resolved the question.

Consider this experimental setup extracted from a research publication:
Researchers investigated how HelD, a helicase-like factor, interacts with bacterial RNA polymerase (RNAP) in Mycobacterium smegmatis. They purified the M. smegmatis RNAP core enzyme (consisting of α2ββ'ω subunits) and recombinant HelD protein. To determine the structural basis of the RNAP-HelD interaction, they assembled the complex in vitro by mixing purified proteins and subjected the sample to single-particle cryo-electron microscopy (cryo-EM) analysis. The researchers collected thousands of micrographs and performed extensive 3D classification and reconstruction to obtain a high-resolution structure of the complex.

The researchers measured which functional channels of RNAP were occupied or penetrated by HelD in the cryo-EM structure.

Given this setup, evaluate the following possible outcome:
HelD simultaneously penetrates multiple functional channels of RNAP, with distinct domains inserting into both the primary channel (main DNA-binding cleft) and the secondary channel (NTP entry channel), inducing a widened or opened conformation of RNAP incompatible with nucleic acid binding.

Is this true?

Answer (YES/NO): YES